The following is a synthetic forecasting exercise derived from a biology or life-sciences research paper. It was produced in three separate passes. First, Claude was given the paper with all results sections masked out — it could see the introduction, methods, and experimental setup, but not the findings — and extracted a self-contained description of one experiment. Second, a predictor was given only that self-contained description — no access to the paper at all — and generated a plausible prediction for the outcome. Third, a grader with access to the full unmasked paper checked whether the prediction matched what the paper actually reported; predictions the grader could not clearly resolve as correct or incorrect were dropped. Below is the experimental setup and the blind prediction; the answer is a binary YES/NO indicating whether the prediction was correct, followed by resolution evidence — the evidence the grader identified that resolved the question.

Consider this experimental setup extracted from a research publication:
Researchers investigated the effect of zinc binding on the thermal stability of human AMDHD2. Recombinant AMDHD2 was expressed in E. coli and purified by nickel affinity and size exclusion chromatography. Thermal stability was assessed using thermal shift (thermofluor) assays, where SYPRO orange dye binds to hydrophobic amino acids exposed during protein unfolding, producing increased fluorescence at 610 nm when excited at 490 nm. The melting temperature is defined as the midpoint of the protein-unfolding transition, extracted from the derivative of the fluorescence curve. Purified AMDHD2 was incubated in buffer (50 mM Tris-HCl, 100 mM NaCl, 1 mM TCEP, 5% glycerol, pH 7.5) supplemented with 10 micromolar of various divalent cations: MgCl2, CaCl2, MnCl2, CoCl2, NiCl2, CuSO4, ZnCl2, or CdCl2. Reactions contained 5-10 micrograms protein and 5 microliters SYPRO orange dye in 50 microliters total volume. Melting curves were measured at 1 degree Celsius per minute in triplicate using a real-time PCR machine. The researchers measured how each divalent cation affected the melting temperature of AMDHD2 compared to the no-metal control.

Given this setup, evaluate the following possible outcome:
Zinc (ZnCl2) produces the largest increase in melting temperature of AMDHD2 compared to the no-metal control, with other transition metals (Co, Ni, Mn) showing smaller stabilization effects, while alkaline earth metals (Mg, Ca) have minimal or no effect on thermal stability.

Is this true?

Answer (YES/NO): NO